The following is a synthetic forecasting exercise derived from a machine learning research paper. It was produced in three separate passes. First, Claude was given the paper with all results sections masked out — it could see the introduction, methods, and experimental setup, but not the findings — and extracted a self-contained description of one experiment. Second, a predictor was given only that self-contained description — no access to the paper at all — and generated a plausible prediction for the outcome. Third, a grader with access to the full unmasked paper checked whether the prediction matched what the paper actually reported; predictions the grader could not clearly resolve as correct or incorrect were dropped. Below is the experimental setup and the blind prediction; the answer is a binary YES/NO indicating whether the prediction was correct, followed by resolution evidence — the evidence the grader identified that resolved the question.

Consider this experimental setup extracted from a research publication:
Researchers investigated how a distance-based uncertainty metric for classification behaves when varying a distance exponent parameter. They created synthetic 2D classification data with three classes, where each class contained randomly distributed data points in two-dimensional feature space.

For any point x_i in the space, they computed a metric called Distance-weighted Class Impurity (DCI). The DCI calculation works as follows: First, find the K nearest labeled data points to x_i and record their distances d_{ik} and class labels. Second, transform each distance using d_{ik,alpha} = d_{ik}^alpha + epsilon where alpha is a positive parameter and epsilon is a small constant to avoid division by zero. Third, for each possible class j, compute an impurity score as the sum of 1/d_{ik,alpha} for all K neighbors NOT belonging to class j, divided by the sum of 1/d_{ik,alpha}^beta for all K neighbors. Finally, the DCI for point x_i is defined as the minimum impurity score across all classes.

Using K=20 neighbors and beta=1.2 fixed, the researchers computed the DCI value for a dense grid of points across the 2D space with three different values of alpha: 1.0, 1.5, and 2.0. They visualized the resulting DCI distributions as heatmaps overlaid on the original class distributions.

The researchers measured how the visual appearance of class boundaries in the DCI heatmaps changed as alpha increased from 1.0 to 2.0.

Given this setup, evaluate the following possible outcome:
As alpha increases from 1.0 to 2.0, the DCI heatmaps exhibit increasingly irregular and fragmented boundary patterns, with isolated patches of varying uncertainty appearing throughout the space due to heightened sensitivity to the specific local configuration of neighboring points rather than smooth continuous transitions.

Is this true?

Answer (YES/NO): NO